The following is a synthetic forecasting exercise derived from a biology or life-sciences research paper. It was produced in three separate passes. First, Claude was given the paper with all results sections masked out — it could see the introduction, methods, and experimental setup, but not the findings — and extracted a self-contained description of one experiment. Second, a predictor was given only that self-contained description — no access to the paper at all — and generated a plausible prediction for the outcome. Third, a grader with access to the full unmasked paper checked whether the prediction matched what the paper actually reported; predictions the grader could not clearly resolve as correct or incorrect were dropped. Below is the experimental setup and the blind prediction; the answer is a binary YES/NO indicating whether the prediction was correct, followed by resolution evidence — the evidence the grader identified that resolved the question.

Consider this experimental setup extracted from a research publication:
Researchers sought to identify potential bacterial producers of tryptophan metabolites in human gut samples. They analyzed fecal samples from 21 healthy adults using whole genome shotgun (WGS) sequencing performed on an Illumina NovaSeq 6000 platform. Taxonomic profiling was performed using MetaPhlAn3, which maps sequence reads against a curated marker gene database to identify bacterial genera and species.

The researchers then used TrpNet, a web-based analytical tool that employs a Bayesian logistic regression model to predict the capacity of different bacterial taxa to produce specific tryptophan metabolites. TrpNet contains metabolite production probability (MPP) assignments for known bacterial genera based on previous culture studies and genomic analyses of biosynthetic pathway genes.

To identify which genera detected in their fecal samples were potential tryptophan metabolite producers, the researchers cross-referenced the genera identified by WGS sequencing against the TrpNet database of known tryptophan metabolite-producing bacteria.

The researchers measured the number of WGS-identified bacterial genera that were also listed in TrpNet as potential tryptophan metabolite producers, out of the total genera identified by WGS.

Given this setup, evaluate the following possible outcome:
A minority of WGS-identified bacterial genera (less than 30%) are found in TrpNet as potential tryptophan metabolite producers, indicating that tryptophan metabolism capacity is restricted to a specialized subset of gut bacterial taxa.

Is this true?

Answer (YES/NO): NO